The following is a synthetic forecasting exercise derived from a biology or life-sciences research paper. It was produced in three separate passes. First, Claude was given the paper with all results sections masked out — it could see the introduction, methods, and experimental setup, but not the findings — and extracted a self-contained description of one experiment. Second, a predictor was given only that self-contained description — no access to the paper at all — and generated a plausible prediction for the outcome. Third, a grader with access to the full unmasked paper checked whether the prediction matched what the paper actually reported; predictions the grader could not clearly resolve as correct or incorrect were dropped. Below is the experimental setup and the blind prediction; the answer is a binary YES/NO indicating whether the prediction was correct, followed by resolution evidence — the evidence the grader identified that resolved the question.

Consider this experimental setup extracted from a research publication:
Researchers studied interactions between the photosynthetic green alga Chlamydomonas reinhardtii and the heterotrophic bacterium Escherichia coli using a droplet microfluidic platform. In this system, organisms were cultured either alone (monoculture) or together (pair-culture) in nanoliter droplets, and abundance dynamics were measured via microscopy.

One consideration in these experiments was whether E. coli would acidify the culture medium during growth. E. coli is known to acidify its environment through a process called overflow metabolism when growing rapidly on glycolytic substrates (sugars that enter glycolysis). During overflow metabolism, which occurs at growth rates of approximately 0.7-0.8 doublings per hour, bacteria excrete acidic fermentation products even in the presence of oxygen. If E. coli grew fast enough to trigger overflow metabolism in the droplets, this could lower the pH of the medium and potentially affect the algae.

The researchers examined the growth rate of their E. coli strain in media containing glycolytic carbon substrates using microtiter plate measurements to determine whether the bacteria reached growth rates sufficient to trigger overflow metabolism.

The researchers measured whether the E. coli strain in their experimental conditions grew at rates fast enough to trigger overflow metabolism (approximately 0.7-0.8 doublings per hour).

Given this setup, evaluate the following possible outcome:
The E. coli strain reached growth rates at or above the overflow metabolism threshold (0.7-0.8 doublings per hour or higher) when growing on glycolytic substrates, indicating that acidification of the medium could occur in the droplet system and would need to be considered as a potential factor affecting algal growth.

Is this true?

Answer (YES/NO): NO